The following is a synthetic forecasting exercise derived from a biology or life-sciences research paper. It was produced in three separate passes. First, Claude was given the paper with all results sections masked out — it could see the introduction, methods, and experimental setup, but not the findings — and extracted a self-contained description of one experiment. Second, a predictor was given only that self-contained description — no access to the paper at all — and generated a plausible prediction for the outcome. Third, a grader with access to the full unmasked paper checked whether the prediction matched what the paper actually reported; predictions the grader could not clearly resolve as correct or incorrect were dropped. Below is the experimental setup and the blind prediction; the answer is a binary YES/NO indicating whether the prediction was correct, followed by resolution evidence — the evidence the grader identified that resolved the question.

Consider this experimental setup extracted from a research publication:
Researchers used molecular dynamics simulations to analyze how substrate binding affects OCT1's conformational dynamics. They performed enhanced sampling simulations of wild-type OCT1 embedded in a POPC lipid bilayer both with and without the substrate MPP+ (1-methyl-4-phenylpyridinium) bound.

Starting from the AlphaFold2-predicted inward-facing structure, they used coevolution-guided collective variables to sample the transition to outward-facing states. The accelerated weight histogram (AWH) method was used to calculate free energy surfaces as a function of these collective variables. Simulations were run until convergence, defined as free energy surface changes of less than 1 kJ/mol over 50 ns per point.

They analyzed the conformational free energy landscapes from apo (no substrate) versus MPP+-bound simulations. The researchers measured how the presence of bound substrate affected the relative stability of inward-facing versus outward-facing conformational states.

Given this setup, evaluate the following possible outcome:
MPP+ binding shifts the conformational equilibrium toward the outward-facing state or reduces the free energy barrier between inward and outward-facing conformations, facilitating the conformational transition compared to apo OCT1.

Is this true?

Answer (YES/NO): NO